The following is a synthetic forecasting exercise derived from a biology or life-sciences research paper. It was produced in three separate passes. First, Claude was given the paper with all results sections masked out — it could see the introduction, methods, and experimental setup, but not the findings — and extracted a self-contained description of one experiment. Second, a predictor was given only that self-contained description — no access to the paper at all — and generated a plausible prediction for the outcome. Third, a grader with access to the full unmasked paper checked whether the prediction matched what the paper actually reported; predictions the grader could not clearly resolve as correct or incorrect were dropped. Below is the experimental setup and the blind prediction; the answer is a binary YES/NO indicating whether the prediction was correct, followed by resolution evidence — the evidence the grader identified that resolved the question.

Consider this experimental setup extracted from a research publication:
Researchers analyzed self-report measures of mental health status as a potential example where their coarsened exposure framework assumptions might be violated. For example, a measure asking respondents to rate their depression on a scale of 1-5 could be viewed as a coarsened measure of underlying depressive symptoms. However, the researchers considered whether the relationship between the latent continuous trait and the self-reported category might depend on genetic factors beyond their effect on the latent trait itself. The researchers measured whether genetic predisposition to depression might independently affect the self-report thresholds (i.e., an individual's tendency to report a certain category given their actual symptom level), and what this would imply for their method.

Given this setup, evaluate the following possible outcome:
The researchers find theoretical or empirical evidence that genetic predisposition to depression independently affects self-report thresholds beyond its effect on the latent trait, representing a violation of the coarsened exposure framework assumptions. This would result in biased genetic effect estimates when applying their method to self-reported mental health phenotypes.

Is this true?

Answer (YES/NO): NO